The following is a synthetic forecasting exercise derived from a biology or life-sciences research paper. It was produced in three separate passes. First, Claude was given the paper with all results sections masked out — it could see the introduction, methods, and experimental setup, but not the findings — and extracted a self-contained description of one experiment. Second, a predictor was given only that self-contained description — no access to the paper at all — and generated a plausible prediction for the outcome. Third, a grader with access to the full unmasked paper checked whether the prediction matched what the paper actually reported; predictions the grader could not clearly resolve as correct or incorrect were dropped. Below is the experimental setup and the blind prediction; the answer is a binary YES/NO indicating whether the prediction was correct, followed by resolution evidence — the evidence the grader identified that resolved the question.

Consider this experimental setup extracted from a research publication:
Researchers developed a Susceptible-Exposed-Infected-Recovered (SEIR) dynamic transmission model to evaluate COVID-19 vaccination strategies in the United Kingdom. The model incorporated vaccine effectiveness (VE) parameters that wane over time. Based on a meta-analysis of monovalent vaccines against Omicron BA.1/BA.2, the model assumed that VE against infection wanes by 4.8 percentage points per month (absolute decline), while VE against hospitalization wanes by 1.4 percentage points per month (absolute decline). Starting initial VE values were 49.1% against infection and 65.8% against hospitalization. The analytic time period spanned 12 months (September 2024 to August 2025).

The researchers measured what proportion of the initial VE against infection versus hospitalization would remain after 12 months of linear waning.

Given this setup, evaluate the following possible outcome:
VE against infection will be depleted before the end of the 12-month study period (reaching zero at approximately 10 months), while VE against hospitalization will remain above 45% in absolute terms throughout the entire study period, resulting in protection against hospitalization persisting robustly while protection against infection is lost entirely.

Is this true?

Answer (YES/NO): YES